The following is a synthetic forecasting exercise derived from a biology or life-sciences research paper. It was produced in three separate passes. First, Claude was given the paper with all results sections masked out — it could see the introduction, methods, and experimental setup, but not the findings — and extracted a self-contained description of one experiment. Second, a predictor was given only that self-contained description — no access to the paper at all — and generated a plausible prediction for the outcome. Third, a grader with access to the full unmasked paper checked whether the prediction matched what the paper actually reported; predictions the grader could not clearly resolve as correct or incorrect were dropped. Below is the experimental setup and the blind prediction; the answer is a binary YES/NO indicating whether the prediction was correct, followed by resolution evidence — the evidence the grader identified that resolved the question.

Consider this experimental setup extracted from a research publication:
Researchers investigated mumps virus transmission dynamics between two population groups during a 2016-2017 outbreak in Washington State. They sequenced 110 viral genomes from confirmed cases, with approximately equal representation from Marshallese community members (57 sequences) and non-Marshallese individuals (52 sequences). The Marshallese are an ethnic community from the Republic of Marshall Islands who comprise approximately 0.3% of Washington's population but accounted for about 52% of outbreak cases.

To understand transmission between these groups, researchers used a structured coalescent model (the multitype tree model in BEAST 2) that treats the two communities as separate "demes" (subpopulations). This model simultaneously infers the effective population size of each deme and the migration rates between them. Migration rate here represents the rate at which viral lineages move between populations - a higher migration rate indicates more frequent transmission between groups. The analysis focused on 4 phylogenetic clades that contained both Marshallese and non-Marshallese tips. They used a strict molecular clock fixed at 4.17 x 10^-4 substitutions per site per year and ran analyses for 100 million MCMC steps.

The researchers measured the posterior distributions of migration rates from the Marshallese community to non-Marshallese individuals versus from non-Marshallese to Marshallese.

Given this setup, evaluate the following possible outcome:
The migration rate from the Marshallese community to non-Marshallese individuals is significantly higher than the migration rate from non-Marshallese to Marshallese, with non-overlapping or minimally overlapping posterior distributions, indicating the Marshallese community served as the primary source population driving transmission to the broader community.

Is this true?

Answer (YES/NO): YES